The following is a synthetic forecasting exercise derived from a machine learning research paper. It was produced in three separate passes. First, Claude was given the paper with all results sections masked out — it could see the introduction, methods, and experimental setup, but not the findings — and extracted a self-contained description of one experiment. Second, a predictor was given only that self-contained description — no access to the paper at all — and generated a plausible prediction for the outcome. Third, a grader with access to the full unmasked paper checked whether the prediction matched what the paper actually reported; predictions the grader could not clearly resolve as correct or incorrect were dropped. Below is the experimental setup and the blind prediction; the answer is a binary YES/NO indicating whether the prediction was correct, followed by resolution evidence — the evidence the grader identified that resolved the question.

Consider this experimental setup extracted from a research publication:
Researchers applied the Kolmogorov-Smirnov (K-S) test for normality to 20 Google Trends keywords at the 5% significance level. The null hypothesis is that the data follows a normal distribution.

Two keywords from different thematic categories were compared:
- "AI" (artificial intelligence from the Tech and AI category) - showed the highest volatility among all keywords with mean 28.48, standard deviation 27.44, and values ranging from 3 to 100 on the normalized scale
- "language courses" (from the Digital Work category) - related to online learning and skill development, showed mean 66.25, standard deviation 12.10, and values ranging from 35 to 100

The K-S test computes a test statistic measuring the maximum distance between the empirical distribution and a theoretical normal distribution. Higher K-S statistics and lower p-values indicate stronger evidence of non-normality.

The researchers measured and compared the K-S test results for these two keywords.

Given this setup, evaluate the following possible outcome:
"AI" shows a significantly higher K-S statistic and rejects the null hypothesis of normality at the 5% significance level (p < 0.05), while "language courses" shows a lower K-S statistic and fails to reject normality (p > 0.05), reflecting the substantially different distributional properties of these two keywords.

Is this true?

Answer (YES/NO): YES